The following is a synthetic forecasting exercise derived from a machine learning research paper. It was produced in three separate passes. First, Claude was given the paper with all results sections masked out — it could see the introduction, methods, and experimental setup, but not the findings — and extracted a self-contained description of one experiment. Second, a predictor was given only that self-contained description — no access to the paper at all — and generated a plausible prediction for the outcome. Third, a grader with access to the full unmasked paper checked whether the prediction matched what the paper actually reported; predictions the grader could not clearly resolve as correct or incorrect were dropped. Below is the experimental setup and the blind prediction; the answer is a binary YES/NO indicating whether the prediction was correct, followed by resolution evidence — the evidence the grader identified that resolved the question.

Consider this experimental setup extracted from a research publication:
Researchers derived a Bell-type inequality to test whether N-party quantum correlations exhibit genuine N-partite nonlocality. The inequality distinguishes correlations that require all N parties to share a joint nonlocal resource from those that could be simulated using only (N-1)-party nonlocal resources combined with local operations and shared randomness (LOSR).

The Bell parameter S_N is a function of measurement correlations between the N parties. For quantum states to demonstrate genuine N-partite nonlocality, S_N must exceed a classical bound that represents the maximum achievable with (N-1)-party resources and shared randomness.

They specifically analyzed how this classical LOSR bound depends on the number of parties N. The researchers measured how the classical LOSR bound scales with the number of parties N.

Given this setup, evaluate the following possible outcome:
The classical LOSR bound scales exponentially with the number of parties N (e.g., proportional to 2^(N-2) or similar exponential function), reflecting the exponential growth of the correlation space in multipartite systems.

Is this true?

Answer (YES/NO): NO